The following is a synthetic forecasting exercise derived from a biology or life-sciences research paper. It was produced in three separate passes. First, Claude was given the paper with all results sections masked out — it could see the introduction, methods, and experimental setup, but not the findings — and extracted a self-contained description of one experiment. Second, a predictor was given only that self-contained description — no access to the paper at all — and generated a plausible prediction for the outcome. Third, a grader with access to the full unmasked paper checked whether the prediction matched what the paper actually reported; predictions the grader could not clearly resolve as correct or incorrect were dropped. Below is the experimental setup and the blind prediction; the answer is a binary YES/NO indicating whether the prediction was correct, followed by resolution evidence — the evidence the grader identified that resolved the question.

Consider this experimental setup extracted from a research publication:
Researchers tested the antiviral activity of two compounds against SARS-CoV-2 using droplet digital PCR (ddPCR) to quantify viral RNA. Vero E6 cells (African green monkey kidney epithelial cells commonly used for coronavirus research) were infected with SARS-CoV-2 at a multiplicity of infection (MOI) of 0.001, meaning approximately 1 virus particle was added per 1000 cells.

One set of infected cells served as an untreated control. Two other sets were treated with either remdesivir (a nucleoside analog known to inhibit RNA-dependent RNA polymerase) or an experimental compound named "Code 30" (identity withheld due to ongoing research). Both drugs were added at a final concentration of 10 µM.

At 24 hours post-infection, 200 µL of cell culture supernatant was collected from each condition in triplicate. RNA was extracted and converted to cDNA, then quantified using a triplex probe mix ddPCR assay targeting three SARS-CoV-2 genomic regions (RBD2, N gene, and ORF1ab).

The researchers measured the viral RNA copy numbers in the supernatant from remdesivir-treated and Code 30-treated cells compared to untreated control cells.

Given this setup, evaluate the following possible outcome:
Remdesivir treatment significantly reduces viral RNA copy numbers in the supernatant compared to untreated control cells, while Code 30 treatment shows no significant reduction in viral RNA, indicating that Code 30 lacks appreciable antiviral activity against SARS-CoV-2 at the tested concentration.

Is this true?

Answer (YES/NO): YES